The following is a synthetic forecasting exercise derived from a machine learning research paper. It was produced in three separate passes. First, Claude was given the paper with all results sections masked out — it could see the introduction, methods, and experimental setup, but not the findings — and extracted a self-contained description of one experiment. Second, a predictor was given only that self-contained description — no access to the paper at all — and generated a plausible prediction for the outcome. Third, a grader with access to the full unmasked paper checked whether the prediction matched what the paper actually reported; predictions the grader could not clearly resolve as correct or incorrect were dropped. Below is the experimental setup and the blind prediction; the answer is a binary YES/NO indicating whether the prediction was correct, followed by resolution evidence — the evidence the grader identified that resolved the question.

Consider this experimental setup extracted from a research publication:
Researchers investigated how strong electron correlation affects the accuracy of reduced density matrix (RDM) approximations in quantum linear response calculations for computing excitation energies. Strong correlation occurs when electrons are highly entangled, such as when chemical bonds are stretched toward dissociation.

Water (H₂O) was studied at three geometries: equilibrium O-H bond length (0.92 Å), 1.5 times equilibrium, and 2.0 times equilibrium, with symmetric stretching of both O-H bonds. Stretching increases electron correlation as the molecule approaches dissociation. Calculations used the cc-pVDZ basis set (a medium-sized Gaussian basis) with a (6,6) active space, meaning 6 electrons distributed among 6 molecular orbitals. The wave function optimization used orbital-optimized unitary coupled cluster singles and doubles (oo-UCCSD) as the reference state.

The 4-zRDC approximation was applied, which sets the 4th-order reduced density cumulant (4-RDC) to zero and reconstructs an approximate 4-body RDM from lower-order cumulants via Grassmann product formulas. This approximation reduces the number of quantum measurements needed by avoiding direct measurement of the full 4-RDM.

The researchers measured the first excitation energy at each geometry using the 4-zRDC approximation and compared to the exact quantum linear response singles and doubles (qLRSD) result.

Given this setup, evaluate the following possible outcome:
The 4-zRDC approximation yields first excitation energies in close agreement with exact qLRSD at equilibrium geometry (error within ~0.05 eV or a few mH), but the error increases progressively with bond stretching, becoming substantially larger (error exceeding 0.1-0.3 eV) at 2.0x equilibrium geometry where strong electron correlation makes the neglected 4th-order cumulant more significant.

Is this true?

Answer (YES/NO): YES